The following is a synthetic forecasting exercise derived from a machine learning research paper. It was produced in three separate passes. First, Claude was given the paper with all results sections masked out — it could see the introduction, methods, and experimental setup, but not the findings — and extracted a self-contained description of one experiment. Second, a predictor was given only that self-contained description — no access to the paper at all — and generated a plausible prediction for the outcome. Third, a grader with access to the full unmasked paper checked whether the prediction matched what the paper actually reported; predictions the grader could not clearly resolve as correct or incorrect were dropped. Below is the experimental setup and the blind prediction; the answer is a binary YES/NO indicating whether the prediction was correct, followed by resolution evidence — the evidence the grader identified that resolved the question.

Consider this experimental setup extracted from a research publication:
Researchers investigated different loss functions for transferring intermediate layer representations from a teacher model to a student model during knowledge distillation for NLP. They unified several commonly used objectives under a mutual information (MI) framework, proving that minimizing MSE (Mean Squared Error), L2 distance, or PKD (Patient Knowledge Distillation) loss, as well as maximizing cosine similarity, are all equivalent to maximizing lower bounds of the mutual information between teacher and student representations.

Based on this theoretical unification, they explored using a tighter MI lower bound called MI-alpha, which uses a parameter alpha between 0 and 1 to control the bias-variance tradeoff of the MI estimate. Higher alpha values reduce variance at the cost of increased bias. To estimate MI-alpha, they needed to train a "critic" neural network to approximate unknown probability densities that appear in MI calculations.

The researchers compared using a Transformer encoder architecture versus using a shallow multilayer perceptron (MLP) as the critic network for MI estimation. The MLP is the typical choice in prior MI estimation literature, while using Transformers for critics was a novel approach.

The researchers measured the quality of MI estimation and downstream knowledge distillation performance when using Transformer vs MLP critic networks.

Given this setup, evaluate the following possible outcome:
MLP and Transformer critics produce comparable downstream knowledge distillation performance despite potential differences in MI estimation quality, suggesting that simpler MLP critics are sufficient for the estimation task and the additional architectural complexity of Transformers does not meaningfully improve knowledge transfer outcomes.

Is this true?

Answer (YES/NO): NO